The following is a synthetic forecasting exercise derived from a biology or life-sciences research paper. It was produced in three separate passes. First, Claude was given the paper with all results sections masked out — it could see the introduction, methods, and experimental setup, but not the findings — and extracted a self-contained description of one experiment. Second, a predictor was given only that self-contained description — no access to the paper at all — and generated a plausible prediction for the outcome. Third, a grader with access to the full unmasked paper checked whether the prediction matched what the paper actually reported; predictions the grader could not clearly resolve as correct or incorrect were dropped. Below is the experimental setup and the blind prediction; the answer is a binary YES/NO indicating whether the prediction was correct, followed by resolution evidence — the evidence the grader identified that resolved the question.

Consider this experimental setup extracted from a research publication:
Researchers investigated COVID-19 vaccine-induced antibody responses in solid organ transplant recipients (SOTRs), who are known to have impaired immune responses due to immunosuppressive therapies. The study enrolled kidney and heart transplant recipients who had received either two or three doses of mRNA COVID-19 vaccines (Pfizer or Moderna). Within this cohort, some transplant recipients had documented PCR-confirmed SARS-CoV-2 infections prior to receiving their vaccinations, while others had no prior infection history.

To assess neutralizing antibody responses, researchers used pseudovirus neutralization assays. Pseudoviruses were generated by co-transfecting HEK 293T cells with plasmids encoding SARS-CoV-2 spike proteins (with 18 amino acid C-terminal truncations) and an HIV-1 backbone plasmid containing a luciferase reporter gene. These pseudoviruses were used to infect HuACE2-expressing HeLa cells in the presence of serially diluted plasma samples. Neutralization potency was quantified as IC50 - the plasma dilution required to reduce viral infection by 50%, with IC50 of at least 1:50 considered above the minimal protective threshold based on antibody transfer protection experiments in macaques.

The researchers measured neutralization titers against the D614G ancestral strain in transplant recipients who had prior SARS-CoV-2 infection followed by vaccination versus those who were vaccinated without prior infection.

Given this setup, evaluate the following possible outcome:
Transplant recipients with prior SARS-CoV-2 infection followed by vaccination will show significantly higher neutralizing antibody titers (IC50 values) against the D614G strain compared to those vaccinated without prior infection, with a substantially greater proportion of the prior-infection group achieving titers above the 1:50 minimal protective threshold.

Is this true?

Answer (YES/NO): YES